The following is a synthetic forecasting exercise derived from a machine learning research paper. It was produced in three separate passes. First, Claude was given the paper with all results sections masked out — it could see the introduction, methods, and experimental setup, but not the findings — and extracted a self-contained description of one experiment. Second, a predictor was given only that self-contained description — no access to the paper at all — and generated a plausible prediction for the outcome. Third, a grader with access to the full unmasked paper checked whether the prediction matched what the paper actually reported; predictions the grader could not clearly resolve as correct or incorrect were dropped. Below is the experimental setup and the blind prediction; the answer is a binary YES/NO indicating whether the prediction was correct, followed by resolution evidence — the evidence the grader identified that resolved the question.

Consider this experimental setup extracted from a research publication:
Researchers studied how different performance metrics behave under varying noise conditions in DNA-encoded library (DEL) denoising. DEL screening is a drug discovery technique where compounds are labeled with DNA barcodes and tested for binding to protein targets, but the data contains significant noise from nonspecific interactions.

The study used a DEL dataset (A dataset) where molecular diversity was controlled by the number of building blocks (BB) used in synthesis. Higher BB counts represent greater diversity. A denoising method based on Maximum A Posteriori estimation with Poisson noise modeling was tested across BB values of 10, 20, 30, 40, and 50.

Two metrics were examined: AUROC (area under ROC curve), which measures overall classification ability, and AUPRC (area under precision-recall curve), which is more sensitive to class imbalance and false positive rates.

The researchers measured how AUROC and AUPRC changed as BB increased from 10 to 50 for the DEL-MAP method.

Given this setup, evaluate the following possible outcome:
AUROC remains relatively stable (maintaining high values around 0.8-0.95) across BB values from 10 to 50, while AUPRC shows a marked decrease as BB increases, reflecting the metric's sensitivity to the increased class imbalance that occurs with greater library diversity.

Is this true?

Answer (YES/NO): YES